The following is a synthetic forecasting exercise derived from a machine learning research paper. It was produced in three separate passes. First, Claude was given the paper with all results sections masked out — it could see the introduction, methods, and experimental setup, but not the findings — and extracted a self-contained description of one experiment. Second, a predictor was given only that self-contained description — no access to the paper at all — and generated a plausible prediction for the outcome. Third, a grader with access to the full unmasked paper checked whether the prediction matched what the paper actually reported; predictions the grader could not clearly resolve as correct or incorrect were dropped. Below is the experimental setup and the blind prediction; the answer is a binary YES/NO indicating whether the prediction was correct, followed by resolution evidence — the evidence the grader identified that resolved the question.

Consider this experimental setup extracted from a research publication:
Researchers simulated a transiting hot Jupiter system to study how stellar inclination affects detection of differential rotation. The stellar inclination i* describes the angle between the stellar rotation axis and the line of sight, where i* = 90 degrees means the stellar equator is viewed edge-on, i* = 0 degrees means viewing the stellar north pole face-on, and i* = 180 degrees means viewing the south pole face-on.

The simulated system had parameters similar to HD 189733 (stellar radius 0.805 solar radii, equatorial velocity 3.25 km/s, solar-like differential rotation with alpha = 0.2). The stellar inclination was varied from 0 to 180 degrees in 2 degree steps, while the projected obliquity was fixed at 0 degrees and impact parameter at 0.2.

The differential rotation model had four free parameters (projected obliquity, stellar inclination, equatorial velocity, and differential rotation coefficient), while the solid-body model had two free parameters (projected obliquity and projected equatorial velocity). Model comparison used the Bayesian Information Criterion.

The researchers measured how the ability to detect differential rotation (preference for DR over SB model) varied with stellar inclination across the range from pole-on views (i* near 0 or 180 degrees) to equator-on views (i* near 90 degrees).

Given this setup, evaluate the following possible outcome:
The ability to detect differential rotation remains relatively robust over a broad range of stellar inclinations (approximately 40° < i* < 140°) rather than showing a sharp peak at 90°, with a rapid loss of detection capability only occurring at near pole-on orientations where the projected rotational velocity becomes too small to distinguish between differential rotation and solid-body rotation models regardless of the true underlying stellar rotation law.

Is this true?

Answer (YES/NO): NO